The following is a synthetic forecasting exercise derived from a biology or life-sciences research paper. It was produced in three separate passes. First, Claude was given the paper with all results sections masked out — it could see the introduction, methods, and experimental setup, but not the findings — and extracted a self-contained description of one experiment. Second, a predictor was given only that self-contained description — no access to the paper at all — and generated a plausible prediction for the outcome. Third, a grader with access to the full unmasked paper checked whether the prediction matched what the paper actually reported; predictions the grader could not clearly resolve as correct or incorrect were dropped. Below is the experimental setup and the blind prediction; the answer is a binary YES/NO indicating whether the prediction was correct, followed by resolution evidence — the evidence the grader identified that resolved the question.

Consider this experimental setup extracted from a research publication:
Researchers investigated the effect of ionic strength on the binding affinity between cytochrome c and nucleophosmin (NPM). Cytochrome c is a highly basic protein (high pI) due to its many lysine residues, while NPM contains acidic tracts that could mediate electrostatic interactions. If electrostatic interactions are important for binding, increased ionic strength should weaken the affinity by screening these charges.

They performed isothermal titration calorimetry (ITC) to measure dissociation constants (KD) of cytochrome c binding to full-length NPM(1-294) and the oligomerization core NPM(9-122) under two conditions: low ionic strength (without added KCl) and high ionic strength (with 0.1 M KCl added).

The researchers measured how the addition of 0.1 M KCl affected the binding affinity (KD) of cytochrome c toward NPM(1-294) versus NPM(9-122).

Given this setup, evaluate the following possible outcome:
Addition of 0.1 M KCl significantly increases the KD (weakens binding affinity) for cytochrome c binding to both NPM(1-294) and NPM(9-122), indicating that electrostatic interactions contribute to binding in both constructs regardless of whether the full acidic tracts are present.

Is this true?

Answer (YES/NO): YES